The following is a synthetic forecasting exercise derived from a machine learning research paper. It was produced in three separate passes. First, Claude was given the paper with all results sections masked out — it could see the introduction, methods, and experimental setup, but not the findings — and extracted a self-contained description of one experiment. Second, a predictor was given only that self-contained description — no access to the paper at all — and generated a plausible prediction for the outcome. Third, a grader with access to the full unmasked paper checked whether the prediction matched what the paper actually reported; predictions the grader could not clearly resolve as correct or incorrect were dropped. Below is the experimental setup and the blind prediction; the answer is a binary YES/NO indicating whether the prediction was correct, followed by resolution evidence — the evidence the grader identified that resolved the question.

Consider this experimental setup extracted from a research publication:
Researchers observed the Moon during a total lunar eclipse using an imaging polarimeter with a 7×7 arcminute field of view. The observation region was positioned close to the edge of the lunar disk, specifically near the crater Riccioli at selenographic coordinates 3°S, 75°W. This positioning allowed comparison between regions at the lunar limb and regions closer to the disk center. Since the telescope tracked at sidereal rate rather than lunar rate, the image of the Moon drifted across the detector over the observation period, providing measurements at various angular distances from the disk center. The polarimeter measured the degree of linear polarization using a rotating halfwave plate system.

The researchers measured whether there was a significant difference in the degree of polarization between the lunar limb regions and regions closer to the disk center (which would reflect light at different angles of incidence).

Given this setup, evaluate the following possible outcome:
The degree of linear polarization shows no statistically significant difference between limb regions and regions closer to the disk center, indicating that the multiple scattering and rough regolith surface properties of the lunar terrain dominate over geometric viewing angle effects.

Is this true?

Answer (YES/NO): NO